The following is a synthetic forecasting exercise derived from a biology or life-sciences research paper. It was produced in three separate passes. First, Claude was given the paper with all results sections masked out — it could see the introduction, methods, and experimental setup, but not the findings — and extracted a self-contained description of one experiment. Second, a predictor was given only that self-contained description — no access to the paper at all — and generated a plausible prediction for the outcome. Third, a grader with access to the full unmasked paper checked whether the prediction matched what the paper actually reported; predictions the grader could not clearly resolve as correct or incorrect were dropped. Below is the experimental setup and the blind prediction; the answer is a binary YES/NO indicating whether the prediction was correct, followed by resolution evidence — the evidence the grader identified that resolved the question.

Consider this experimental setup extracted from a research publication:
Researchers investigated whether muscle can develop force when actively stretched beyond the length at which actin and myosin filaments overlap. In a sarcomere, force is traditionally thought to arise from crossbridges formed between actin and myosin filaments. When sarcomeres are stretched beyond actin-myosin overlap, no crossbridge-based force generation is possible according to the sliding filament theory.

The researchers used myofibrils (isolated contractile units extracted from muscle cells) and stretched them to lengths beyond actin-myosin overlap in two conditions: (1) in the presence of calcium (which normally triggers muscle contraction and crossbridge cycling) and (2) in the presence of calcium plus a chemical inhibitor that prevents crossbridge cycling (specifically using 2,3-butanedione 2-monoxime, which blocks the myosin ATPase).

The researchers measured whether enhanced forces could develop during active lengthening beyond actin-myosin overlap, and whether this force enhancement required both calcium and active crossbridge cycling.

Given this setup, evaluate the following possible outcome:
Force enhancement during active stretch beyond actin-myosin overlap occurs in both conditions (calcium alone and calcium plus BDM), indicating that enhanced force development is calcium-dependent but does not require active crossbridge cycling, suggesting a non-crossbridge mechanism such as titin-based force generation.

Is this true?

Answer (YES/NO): NO